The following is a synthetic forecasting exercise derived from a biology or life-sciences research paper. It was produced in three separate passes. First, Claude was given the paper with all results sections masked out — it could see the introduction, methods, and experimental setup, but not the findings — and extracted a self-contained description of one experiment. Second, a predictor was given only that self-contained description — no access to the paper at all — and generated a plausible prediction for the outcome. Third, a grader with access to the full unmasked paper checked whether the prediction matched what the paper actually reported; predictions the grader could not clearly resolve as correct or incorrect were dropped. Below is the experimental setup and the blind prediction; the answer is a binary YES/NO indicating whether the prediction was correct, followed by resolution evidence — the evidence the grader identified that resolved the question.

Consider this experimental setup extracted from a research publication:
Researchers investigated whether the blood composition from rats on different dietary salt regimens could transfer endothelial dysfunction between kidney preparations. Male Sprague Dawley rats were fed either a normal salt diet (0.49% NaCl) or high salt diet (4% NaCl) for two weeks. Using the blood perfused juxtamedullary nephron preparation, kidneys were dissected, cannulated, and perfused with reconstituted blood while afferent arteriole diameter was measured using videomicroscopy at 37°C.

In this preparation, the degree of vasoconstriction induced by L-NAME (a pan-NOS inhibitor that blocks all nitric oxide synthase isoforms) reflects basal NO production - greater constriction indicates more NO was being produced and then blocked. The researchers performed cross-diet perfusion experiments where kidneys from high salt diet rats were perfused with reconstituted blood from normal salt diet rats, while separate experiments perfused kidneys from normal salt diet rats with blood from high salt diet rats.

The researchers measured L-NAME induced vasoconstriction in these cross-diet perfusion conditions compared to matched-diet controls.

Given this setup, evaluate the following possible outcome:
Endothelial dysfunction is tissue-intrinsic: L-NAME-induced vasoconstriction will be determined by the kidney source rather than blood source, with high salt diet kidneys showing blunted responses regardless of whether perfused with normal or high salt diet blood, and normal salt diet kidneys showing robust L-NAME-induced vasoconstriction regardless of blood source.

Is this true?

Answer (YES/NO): NO